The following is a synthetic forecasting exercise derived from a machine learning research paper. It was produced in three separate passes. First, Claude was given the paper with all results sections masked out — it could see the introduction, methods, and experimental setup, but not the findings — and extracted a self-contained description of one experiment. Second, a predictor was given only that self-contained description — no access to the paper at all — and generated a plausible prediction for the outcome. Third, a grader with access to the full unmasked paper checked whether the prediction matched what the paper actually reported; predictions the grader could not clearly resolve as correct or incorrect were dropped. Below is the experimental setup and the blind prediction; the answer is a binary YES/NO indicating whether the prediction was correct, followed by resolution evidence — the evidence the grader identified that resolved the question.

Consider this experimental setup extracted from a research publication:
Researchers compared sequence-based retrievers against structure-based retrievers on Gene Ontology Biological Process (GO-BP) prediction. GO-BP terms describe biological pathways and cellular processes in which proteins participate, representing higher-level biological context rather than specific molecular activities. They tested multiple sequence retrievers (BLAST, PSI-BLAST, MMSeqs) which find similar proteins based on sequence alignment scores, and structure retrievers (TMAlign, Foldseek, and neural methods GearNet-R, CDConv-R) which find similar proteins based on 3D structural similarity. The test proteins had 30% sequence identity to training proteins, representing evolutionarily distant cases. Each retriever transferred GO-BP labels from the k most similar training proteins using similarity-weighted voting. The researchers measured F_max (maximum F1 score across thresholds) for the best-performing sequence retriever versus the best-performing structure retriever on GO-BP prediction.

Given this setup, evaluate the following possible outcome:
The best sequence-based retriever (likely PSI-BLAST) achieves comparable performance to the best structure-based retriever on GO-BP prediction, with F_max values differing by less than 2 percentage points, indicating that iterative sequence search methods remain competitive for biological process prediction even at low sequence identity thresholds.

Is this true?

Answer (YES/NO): NO